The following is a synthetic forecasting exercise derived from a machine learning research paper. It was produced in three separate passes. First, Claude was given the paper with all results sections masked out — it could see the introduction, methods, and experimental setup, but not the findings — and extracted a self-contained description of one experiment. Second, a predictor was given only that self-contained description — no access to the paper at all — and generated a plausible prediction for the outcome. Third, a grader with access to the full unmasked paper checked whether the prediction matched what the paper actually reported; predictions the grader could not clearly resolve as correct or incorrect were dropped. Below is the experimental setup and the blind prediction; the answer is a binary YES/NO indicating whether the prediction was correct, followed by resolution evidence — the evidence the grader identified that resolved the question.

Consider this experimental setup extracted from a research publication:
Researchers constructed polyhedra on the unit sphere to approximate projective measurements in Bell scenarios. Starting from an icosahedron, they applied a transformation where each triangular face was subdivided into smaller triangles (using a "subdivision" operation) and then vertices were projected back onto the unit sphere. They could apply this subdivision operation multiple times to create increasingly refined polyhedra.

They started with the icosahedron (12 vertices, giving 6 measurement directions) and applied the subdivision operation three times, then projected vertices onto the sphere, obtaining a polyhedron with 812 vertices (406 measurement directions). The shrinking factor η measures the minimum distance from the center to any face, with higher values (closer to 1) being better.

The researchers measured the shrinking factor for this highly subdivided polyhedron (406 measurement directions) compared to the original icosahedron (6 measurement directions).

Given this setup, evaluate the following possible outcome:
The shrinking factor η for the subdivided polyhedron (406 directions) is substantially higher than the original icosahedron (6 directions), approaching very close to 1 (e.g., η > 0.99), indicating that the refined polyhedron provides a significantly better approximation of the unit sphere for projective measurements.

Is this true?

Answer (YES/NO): YES